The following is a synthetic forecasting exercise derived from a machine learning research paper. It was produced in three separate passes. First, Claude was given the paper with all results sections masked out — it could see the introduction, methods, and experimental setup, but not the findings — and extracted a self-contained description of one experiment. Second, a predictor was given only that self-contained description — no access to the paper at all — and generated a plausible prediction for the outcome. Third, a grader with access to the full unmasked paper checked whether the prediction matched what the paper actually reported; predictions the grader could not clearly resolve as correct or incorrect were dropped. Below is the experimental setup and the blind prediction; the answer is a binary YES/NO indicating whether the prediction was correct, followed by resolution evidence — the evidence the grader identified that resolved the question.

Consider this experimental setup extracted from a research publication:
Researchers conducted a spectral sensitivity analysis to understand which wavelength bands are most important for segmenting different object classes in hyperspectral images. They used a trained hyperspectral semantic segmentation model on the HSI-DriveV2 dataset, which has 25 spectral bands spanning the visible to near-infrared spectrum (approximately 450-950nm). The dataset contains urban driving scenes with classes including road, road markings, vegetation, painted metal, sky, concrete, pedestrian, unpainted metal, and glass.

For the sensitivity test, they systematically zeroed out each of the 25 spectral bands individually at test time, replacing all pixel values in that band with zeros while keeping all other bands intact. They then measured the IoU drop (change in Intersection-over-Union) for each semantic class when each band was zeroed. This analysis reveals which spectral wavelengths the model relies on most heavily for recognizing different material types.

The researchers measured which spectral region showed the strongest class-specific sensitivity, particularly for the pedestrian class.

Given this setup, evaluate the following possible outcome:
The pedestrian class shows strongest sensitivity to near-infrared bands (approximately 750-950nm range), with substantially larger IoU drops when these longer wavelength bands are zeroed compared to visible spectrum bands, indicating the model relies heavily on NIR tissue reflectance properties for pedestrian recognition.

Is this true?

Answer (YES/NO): NO